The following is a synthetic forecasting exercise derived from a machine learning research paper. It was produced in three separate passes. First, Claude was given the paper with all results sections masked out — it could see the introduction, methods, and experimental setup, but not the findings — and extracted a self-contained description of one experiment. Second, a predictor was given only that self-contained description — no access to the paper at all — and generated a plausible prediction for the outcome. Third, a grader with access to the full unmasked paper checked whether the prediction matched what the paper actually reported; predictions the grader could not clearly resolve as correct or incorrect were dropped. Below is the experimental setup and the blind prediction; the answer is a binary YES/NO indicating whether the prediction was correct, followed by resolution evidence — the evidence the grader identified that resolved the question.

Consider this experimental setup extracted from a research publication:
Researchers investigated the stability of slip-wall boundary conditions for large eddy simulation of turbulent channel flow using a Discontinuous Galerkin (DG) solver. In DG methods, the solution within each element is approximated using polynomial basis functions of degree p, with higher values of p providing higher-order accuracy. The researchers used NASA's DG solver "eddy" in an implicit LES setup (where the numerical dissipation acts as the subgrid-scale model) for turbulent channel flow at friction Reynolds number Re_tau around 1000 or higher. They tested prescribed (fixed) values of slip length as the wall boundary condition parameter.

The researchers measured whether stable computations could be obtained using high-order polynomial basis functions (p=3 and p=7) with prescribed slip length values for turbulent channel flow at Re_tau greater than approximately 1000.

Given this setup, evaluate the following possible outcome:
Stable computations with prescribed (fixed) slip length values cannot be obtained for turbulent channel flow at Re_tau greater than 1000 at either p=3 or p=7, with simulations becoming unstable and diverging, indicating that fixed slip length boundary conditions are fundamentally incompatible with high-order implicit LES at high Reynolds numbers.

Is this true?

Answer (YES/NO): YES